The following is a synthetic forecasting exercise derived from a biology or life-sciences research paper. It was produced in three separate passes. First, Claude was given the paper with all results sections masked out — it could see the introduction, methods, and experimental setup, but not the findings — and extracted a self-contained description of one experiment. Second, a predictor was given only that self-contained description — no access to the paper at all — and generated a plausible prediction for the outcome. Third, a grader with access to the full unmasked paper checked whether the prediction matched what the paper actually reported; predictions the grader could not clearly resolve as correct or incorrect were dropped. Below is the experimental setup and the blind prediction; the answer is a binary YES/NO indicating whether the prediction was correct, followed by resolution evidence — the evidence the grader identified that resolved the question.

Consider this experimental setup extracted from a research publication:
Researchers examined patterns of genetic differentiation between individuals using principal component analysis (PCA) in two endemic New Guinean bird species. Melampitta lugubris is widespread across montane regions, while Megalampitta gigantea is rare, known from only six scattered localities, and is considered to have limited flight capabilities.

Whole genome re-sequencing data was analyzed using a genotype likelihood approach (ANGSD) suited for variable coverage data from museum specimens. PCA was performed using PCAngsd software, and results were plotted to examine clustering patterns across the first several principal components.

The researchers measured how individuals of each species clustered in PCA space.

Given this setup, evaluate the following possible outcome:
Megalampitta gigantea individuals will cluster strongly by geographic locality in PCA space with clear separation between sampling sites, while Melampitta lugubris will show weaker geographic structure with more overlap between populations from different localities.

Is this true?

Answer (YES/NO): NO